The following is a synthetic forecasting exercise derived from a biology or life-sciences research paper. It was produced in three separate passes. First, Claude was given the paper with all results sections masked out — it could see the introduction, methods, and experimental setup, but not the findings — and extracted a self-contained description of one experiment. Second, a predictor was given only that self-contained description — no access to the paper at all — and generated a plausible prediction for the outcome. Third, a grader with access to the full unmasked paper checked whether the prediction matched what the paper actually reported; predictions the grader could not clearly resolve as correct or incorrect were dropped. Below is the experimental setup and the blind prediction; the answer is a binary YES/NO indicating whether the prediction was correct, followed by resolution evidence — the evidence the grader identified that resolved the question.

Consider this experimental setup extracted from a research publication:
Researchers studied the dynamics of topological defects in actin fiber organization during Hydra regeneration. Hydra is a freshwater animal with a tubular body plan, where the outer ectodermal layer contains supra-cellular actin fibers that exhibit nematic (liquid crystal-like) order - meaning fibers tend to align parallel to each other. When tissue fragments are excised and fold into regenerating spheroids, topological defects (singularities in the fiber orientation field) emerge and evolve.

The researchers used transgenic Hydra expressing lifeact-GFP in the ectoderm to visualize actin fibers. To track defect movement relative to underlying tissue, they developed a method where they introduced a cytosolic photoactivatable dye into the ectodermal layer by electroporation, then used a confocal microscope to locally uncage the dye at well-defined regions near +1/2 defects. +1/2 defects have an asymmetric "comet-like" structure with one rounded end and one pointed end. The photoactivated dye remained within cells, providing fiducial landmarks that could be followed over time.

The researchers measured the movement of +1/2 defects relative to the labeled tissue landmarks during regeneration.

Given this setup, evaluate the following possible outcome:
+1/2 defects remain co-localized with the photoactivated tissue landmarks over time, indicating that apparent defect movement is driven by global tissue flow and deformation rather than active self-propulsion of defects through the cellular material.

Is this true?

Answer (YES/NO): NO